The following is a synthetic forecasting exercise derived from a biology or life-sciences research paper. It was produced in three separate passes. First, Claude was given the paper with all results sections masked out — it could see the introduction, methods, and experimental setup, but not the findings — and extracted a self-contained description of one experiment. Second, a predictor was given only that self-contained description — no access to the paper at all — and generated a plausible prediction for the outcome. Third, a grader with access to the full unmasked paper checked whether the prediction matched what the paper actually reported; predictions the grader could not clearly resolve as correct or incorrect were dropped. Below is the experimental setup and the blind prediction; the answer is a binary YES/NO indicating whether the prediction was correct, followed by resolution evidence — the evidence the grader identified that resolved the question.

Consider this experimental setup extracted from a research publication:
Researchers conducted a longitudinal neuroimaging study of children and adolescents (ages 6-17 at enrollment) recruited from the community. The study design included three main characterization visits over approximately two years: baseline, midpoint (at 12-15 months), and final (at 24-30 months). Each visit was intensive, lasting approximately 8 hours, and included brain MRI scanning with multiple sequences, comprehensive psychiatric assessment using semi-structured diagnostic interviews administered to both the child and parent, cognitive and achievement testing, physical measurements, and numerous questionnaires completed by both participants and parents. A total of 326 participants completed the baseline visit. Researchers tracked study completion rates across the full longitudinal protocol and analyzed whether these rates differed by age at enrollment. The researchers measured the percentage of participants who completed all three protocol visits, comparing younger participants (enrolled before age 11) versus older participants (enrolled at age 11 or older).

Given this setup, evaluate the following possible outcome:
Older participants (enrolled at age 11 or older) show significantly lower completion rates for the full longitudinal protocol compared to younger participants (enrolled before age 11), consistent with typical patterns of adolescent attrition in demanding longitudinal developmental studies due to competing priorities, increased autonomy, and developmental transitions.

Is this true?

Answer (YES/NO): YES